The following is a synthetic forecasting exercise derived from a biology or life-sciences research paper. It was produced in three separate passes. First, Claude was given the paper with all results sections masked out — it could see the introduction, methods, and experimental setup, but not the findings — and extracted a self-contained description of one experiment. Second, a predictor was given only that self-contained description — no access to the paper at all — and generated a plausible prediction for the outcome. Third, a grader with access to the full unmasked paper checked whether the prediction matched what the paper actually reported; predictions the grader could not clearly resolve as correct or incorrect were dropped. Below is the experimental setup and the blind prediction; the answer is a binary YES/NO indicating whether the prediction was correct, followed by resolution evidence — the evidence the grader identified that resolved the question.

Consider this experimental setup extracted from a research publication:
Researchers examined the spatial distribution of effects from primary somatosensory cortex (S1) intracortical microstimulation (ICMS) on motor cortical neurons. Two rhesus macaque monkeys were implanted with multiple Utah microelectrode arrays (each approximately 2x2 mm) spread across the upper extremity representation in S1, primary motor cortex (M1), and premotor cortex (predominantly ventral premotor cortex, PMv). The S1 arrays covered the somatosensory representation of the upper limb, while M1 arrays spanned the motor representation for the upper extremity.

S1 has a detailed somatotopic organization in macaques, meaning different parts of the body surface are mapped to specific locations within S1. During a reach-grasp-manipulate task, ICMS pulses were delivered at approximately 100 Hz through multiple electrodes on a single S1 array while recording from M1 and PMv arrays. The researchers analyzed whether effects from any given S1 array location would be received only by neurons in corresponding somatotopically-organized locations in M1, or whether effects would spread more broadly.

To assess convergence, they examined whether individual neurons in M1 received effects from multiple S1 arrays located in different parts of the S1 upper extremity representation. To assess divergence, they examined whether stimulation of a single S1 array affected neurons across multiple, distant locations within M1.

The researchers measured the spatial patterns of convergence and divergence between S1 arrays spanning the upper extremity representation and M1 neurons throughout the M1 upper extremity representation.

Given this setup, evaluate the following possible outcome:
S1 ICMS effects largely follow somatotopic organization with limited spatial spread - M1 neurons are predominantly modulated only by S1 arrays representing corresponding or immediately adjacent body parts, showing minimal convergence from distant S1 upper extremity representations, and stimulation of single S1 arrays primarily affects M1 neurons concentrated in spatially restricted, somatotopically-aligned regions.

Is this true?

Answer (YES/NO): NO